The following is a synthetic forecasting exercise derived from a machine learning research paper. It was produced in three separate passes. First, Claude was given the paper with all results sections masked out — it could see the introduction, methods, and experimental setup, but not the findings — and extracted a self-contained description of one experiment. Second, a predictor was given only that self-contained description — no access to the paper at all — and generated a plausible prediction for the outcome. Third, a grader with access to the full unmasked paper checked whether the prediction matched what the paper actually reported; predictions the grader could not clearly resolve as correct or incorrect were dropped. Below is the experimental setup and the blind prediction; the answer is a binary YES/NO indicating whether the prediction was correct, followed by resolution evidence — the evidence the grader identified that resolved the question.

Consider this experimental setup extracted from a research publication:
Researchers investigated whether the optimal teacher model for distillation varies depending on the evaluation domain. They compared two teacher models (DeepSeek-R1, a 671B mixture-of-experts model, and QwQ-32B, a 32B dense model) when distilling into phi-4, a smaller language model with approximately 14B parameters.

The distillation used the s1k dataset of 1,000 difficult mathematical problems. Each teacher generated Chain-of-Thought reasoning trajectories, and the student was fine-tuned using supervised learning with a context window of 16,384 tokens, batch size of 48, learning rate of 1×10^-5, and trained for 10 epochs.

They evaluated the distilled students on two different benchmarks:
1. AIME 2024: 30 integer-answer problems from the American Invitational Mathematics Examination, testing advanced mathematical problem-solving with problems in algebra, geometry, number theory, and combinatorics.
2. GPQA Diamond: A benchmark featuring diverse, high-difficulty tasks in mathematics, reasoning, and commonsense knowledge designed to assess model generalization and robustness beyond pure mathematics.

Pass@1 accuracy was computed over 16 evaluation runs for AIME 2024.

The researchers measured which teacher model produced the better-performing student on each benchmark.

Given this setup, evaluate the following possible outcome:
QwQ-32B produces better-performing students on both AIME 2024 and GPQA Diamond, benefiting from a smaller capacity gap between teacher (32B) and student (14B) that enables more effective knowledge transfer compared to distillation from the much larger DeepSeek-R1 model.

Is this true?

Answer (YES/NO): NO